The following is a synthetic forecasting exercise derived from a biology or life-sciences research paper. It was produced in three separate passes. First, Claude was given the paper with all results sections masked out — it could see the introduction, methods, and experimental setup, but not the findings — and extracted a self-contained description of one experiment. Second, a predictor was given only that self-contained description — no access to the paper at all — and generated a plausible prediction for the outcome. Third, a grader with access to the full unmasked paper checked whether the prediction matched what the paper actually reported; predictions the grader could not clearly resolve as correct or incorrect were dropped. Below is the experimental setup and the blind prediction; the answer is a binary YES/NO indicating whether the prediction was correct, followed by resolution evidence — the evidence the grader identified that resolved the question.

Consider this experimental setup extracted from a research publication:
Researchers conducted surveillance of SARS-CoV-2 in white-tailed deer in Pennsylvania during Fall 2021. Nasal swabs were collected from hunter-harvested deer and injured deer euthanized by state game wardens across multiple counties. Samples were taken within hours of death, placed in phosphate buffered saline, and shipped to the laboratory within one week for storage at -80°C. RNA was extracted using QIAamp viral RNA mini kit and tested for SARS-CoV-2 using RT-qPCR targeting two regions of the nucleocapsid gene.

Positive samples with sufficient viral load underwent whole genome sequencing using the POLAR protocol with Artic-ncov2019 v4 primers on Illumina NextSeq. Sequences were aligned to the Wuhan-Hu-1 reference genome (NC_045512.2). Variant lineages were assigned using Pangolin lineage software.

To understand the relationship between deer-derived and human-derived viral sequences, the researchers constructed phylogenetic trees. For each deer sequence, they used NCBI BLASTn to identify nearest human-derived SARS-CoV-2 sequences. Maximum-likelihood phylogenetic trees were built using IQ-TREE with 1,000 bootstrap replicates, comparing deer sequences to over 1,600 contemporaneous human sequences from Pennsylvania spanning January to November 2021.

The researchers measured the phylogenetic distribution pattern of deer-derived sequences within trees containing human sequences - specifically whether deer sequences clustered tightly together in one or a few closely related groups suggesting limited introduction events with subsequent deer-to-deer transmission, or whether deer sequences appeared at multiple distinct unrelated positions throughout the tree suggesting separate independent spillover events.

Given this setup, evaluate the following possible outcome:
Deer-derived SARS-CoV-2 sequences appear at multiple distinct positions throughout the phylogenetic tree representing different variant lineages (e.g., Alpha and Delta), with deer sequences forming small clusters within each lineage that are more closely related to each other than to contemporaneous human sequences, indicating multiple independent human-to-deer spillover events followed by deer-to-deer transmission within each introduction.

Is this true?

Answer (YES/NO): NO